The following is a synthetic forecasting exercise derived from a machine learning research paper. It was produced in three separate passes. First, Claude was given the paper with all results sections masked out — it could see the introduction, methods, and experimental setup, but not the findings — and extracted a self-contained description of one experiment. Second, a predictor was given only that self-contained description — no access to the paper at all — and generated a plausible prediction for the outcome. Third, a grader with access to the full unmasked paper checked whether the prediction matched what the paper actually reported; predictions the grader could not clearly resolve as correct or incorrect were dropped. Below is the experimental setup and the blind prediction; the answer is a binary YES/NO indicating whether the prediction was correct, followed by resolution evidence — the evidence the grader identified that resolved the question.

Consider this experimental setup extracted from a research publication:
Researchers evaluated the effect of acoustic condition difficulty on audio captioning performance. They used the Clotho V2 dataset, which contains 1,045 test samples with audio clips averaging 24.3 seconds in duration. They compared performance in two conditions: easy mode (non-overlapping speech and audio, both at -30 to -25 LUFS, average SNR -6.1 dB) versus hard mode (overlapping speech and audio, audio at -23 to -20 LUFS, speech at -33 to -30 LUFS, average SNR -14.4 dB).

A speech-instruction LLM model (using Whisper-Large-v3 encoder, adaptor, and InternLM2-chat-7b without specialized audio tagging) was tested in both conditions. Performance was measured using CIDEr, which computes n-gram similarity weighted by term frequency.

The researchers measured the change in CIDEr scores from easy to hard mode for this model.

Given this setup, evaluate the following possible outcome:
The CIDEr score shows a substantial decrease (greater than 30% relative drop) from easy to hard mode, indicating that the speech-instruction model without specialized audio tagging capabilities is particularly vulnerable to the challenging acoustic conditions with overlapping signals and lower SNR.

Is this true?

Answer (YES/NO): NO